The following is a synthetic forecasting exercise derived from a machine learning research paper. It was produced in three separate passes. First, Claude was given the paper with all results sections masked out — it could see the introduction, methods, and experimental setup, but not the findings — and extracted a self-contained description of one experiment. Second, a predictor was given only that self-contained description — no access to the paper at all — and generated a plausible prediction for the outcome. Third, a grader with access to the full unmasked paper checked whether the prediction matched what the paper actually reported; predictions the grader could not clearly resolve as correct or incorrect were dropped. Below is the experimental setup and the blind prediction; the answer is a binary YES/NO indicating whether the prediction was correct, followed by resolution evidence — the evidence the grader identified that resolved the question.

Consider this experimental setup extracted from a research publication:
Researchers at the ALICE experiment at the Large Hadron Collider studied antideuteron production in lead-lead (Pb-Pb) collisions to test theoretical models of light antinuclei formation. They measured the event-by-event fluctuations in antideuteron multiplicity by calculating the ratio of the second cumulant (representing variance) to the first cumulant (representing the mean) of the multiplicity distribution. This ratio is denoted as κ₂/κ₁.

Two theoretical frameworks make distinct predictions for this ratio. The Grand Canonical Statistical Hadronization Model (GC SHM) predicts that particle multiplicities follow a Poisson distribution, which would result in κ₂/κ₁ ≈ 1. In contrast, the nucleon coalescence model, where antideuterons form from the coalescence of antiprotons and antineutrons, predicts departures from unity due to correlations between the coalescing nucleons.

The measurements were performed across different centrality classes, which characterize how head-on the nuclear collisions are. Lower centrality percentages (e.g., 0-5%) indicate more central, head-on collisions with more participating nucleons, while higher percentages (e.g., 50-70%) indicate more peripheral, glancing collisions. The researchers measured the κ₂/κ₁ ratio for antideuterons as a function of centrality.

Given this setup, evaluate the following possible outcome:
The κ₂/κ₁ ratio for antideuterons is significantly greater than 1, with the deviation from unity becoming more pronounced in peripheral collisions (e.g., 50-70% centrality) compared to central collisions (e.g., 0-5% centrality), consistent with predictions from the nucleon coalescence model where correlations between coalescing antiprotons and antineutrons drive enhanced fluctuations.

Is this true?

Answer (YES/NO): NO